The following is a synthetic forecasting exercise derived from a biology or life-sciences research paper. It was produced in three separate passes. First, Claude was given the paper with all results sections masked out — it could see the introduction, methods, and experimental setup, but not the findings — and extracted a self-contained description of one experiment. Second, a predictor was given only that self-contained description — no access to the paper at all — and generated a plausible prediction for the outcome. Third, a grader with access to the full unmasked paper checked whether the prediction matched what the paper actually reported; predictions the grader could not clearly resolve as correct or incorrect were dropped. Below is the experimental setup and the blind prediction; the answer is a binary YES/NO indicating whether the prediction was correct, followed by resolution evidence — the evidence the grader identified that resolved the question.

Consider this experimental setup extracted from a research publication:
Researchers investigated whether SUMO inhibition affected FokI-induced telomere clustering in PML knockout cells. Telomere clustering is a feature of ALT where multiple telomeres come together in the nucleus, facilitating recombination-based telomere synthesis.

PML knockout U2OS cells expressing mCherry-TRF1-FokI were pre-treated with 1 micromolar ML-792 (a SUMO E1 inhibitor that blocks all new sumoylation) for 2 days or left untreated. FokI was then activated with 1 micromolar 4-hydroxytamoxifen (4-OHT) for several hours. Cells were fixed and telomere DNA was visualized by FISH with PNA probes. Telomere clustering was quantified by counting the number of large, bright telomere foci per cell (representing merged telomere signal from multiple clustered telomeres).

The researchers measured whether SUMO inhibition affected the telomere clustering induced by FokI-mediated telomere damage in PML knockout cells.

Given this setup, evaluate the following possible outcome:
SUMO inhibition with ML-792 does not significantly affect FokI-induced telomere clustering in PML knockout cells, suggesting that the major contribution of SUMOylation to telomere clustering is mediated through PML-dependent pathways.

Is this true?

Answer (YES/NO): NO